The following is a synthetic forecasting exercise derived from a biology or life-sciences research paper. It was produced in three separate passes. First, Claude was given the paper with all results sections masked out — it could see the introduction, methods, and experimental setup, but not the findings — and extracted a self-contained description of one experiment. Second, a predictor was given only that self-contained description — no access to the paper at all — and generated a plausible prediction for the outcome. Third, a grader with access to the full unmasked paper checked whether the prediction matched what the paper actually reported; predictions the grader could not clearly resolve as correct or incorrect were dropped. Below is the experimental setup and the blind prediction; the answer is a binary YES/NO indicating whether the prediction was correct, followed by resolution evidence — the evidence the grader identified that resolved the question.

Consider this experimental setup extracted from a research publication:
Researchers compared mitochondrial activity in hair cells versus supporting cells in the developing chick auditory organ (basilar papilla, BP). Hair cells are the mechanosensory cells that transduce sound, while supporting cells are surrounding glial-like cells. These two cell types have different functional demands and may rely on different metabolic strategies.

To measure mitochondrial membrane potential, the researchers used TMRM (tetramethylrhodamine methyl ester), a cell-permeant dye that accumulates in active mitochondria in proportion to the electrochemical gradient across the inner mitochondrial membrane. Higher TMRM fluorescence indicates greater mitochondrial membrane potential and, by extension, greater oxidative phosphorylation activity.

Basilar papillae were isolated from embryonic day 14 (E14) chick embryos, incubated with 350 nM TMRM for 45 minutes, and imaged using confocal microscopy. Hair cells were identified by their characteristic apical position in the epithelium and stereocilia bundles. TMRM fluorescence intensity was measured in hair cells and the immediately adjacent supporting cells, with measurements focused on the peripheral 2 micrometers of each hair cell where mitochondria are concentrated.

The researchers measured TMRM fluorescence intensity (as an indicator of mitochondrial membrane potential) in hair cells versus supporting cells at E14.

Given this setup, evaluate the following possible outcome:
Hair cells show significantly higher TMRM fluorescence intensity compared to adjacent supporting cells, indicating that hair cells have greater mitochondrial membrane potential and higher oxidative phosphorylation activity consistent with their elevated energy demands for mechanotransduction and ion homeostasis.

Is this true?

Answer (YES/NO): YES